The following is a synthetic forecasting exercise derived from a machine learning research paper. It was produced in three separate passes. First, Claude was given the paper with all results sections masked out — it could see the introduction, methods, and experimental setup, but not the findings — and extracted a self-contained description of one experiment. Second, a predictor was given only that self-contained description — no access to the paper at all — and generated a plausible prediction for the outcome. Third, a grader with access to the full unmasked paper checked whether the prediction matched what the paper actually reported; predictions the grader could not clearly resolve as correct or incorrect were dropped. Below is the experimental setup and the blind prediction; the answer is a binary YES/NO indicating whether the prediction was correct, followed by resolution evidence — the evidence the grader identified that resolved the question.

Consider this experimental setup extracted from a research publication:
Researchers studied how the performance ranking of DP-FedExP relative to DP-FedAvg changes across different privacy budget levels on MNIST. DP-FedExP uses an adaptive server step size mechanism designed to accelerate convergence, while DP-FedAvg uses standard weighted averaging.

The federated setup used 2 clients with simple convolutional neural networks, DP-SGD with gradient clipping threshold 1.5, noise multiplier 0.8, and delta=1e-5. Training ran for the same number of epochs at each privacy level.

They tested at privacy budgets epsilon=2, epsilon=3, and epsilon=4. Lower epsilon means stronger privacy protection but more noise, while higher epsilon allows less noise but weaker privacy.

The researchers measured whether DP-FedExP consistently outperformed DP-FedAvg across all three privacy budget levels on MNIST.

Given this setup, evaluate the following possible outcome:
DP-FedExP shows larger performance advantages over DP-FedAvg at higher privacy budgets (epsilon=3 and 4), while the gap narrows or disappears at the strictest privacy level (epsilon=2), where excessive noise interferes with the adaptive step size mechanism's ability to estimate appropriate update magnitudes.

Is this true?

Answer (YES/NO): NO